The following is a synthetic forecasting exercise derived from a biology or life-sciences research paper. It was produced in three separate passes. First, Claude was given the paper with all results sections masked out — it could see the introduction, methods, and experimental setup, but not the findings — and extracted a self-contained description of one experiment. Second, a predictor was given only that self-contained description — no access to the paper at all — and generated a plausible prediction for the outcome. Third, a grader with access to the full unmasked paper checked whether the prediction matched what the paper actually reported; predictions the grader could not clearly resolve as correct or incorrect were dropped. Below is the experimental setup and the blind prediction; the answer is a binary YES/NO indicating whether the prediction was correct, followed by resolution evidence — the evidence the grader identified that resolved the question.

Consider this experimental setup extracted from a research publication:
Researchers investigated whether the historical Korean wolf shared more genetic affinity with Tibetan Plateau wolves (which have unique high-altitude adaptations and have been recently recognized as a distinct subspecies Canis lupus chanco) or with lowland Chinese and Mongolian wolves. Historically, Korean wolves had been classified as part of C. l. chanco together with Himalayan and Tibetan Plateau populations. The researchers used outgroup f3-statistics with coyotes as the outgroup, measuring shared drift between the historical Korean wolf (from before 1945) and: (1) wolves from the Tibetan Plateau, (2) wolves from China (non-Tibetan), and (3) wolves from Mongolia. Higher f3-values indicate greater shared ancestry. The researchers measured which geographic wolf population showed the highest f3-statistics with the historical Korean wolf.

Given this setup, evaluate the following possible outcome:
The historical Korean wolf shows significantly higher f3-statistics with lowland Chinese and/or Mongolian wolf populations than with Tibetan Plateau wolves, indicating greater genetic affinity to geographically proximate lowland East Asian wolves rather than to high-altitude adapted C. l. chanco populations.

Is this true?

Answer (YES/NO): YES